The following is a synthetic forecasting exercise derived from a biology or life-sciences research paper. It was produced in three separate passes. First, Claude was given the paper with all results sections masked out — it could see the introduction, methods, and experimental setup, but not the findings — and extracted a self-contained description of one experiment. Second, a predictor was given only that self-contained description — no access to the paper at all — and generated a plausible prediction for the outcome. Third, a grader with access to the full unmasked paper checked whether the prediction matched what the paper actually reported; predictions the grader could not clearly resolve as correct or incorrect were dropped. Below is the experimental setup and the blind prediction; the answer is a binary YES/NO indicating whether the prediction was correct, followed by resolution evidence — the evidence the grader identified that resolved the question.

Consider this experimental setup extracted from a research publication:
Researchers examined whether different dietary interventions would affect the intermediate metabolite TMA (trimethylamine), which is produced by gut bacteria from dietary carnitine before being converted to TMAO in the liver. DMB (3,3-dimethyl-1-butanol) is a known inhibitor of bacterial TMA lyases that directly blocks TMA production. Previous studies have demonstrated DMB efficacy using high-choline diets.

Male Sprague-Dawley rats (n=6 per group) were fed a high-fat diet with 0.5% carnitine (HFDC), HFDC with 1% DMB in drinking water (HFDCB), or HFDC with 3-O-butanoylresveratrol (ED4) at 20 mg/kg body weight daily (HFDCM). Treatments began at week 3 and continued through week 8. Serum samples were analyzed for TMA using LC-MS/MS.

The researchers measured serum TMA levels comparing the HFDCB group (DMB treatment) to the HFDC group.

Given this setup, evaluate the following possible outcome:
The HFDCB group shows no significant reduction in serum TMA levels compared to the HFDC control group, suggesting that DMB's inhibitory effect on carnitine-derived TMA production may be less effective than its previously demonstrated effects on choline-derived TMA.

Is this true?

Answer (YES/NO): NO